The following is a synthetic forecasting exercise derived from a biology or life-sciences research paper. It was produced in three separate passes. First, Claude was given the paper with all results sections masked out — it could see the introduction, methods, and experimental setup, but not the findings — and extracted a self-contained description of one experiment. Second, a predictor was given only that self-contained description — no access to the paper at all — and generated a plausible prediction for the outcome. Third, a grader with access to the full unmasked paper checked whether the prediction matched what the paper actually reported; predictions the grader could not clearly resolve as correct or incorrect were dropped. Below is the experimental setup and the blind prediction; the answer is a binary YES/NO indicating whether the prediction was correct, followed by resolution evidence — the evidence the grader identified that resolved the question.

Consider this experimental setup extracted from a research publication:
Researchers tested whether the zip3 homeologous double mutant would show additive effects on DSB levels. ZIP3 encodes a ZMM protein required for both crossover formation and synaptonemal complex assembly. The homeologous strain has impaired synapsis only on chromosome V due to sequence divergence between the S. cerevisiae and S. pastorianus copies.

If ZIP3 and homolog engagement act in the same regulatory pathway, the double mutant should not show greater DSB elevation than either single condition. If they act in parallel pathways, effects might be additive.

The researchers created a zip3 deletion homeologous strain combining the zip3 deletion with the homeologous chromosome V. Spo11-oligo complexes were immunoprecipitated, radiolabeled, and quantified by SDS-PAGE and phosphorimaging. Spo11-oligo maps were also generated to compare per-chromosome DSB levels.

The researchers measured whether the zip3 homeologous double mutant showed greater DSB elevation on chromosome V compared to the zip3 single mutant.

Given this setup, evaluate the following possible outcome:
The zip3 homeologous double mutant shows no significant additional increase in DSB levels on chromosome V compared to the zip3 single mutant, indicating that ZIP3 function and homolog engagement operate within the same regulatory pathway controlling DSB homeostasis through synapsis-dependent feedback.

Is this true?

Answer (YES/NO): YES